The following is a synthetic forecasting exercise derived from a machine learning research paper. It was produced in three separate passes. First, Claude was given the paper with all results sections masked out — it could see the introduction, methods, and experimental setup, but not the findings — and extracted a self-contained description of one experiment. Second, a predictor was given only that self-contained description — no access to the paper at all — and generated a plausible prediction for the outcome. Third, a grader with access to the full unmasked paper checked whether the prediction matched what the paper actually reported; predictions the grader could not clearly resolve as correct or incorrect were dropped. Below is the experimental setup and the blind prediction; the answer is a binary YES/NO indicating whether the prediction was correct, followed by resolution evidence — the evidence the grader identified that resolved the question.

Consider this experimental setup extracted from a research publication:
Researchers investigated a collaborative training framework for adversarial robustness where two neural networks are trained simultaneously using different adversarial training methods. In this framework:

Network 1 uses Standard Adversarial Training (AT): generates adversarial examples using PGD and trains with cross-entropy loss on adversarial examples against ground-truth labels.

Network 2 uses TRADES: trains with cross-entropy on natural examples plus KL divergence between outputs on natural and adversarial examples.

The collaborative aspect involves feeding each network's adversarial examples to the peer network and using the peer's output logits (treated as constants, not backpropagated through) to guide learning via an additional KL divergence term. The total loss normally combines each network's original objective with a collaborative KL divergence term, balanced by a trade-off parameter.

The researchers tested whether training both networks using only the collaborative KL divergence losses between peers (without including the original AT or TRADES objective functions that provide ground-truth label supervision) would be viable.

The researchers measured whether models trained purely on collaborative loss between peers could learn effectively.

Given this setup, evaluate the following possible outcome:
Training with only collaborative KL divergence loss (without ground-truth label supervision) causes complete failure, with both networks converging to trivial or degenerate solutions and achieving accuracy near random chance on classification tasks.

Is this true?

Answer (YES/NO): YES